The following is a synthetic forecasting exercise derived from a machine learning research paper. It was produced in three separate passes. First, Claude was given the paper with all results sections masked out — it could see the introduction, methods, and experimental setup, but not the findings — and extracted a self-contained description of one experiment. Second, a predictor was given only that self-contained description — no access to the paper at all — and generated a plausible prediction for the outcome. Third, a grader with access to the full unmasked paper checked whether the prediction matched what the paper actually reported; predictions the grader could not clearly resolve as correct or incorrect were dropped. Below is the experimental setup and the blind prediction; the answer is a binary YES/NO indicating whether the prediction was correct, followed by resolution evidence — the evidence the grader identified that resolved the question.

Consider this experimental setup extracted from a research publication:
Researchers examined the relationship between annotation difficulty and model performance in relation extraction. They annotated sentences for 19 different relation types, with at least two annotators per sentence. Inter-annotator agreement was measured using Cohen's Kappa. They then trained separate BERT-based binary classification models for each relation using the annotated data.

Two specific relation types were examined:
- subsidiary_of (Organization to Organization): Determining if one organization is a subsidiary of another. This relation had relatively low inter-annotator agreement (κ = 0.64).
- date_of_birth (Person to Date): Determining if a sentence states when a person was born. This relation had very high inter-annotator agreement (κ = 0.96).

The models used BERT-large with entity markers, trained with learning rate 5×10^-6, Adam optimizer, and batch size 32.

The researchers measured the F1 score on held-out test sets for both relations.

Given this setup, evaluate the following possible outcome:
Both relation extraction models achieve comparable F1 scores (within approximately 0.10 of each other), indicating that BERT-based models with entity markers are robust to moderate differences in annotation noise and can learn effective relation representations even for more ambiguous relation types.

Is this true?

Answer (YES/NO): NO